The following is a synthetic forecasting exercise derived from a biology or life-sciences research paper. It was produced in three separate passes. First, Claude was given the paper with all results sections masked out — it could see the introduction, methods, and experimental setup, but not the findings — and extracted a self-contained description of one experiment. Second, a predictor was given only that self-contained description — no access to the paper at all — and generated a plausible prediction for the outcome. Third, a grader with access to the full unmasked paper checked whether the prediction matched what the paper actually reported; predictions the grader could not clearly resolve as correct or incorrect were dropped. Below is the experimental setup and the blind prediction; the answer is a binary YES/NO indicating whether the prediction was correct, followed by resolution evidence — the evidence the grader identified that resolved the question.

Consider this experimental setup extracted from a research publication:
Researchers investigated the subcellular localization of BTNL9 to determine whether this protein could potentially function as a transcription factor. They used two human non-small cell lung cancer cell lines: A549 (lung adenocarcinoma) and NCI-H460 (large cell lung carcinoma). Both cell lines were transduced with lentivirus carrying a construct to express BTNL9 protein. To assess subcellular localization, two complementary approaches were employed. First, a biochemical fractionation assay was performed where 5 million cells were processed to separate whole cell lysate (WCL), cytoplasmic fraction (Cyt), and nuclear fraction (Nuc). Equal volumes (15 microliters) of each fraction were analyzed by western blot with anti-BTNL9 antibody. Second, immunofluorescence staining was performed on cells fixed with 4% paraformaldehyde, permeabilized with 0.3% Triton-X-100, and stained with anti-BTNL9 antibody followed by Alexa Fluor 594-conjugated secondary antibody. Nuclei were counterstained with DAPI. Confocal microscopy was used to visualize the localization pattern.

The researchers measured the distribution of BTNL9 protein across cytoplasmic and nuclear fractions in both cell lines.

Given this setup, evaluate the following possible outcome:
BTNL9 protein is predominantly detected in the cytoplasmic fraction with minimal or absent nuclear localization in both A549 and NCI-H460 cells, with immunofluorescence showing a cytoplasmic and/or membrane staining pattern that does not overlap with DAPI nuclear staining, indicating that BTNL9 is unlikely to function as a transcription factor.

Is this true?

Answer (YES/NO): NO